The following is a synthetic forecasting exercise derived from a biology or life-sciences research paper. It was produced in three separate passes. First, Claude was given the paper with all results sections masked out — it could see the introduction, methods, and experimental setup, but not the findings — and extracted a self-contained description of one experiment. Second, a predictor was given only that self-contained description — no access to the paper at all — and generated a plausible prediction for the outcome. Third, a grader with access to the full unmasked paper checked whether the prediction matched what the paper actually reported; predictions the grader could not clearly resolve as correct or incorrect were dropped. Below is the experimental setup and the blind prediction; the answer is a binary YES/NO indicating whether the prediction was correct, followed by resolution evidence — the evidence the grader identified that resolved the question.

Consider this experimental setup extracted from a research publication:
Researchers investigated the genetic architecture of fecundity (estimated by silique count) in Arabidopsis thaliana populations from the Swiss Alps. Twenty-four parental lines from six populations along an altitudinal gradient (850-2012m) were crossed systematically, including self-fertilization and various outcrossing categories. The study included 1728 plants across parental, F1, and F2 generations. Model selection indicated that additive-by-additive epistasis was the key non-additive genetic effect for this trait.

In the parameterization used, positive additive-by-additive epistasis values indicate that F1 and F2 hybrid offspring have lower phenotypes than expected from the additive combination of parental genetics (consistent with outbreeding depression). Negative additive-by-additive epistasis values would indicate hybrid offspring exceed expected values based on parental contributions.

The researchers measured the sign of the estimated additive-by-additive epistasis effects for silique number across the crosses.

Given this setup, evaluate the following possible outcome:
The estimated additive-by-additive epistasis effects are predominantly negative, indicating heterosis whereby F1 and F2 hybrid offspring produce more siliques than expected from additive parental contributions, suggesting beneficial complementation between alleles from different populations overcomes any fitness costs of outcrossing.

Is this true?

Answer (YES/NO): NO